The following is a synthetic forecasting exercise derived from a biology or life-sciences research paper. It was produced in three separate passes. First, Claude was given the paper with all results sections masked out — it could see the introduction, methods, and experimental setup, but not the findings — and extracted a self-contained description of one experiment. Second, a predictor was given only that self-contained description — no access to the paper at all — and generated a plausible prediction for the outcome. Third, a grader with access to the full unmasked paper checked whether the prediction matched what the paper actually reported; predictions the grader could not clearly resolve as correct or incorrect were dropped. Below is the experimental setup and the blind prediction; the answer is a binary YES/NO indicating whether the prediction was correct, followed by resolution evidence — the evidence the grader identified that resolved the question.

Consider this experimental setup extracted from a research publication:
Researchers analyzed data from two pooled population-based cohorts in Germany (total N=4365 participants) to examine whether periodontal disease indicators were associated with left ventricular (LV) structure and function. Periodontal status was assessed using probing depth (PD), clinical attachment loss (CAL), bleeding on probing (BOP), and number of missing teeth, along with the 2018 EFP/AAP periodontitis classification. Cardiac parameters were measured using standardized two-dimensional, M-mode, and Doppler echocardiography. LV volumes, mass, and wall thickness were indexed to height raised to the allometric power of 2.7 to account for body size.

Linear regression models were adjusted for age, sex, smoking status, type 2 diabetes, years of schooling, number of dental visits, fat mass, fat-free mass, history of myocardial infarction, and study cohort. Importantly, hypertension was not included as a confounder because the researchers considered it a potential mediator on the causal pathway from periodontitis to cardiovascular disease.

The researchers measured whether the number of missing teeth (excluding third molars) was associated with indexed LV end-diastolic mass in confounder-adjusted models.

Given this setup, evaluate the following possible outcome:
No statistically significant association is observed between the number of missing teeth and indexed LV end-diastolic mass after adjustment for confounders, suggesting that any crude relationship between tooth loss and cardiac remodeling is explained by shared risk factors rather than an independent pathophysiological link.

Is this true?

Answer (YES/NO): NO